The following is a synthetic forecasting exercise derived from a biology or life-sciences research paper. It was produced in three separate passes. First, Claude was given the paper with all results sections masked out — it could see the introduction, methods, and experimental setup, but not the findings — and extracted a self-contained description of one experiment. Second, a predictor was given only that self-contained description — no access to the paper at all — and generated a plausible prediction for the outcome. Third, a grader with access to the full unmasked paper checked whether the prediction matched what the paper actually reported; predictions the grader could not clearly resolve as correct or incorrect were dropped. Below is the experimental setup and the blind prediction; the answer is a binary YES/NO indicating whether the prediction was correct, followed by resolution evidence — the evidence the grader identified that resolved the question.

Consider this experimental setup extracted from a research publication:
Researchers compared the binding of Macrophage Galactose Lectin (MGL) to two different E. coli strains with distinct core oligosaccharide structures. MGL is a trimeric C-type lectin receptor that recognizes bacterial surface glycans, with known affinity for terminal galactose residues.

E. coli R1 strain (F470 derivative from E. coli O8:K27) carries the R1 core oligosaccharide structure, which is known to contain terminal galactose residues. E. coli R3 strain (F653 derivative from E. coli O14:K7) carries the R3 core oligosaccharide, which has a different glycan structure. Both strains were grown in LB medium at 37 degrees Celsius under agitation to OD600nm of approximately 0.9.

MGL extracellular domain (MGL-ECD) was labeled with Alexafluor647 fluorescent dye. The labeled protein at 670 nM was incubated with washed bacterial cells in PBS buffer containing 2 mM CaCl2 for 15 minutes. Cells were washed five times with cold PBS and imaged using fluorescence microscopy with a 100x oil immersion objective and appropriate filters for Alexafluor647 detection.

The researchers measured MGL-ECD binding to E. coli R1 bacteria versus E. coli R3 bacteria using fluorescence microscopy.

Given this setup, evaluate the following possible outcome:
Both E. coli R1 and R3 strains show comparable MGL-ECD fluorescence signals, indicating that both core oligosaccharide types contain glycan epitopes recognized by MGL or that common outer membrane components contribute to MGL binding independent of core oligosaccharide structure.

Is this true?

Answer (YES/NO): NO